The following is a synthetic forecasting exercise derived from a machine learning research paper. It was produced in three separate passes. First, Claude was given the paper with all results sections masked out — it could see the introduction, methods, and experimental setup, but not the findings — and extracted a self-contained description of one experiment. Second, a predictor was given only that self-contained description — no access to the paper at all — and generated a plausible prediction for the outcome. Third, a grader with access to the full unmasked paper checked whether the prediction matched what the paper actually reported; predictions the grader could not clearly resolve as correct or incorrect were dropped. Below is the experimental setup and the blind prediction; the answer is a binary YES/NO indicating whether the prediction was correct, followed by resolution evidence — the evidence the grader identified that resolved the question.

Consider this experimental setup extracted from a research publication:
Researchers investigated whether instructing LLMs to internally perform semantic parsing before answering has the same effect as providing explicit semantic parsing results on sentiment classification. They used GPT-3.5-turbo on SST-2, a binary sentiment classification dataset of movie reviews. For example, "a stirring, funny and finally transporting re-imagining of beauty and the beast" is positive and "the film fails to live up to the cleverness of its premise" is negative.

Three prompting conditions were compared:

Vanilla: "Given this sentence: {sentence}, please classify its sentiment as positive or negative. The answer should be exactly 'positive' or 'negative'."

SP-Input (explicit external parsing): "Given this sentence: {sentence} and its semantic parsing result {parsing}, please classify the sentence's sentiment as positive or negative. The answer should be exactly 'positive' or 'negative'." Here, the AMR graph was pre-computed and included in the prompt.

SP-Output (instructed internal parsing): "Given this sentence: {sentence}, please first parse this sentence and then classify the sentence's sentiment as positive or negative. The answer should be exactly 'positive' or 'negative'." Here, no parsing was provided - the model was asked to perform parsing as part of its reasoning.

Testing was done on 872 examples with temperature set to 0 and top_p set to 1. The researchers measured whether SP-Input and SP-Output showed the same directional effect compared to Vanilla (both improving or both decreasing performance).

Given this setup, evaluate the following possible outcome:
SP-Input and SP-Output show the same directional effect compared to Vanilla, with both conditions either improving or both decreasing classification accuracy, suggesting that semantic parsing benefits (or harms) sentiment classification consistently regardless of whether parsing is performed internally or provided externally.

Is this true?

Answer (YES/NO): YES